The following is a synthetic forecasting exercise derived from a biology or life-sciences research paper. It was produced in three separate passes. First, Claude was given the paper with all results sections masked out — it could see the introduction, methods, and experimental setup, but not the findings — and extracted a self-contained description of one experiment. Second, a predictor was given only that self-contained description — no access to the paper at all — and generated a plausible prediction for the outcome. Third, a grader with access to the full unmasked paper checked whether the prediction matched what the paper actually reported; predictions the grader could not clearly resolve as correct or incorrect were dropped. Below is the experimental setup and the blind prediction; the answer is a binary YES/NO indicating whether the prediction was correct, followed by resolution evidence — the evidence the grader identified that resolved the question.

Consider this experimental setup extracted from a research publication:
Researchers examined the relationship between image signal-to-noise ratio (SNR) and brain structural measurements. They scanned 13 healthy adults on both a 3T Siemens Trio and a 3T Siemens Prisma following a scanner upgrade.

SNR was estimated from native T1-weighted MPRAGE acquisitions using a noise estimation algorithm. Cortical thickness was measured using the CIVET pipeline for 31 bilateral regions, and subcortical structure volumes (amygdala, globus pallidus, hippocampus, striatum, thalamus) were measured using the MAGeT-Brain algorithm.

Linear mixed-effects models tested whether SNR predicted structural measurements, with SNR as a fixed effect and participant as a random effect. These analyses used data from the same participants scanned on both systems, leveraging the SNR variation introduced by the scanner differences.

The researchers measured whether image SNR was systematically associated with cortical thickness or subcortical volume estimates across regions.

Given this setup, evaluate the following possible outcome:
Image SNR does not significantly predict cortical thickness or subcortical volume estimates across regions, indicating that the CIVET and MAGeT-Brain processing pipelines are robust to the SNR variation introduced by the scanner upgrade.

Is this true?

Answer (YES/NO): NO